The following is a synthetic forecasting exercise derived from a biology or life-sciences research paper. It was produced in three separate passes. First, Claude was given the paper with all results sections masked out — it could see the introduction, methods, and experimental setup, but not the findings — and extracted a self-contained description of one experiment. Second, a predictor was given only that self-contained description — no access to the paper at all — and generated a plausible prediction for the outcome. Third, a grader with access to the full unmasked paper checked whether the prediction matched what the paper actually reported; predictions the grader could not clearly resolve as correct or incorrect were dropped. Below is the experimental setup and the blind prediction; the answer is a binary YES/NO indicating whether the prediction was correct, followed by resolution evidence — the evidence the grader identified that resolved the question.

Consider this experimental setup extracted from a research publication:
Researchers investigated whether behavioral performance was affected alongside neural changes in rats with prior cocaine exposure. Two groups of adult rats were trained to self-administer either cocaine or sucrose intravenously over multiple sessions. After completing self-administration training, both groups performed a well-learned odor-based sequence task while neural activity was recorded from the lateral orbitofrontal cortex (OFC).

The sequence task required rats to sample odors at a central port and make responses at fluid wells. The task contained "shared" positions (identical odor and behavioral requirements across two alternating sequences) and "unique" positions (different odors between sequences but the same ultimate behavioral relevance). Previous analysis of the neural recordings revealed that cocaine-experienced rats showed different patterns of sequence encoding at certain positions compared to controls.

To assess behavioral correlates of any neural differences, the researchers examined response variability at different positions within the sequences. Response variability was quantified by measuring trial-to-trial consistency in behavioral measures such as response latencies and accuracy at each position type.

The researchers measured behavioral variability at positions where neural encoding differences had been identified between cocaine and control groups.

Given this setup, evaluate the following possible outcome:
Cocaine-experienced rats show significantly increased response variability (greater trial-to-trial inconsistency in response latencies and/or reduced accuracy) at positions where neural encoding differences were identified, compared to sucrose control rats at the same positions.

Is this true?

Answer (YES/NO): YES